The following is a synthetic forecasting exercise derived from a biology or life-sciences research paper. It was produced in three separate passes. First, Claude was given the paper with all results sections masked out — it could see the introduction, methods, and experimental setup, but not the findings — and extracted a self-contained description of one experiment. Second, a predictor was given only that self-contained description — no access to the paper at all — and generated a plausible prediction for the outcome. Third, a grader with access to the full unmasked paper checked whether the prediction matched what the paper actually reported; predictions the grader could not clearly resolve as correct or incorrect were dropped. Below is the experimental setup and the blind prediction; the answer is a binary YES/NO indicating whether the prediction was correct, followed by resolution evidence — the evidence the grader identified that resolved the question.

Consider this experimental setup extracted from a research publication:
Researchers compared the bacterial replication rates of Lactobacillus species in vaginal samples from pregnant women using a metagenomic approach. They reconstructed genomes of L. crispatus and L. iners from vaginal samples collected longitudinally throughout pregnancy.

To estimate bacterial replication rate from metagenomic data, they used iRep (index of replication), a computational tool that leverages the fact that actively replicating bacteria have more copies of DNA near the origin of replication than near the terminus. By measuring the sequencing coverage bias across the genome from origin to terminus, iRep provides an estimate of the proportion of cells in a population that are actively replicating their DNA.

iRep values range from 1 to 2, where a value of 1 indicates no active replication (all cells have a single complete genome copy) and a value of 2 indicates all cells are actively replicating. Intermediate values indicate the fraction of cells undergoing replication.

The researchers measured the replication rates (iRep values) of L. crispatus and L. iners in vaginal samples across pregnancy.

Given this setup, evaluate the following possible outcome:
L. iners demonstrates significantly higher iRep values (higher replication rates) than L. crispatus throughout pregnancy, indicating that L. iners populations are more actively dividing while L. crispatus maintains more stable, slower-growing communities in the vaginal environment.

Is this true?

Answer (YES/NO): NO